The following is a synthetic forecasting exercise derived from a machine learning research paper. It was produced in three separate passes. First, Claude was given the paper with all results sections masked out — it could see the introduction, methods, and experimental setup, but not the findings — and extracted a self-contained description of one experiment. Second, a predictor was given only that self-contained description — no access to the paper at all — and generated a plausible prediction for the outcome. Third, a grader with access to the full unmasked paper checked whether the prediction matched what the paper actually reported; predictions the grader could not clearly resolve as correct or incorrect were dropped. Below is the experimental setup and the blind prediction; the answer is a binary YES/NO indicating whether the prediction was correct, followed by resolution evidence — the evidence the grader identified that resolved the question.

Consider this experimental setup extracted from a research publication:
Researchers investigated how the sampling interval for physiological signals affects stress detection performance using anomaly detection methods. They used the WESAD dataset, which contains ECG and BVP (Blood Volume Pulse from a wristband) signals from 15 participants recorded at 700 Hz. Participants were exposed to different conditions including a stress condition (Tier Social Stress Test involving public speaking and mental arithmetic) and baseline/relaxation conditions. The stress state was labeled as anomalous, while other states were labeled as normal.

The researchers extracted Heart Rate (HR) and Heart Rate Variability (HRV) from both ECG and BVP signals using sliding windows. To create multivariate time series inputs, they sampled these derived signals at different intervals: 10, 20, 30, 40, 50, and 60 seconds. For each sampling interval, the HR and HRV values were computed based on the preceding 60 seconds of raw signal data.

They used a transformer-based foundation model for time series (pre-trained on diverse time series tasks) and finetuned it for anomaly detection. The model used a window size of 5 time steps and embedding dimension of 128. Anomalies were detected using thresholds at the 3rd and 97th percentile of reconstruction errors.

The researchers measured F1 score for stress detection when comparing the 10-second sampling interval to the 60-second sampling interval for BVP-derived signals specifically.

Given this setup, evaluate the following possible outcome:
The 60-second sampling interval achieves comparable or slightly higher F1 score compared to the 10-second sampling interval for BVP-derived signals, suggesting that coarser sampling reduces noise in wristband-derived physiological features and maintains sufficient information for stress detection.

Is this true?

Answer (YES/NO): NO